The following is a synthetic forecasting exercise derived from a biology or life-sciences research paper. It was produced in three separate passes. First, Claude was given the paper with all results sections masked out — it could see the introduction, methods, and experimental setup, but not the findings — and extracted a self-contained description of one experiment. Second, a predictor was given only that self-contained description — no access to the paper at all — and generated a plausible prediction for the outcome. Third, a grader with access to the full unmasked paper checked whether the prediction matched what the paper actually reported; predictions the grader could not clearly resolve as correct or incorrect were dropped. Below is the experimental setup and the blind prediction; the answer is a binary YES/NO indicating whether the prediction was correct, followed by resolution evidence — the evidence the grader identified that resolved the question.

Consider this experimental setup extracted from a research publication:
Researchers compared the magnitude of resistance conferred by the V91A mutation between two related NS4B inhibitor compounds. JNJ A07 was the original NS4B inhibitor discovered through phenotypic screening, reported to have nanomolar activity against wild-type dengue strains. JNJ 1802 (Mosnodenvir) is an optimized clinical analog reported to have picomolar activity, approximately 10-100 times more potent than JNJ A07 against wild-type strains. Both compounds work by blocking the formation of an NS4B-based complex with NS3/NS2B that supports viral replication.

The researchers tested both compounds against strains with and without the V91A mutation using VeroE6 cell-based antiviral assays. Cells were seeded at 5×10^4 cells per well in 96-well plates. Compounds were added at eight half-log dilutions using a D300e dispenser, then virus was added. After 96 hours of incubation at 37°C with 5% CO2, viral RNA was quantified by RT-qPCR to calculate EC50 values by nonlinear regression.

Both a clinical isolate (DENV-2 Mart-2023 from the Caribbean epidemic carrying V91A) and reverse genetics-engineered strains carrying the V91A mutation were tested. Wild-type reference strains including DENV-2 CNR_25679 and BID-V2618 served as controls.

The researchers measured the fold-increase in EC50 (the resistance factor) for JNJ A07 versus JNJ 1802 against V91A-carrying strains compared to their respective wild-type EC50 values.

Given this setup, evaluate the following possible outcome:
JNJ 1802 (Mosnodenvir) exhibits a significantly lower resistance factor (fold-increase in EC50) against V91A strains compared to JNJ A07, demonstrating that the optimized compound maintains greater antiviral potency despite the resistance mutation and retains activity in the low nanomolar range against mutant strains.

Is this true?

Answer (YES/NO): NO